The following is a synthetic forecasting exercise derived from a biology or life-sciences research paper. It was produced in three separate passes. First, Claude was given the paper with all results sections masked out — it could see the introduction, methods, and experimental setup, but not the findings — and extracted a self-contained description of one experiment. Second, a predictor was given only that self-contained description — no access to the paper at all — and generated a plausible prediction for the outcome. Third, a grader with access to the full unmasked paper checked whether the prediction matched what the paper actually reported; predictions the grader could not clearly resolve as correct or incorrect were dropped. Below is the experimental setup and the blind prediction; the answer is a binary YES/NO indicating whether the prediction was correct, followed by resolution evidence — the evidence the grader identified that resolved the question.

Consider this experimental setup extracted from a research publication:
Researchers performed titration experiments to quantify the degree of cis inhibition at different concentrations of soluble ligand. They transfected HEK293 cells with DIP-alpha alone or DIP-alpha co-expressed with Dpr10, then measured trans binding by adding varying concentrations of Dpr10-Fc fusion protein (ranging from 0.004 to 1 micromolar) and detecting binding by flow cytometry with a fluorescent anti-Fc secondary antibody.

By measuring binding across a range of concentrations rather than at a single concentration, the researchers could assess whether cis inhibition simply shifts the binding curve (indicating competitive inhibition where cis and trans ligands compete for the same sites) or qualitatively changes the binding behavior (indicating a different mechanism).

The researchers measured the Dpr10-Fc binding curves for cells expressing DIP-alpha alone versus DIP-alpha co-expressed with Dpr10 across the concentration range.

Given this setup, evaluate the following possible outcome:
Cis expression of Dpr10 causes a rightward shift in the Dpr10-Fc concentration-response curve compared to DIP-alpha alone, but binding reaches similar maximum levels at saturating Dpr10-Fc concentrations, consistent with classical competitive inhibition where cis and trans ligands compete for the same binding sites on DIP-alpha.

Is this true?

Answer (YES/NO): NO